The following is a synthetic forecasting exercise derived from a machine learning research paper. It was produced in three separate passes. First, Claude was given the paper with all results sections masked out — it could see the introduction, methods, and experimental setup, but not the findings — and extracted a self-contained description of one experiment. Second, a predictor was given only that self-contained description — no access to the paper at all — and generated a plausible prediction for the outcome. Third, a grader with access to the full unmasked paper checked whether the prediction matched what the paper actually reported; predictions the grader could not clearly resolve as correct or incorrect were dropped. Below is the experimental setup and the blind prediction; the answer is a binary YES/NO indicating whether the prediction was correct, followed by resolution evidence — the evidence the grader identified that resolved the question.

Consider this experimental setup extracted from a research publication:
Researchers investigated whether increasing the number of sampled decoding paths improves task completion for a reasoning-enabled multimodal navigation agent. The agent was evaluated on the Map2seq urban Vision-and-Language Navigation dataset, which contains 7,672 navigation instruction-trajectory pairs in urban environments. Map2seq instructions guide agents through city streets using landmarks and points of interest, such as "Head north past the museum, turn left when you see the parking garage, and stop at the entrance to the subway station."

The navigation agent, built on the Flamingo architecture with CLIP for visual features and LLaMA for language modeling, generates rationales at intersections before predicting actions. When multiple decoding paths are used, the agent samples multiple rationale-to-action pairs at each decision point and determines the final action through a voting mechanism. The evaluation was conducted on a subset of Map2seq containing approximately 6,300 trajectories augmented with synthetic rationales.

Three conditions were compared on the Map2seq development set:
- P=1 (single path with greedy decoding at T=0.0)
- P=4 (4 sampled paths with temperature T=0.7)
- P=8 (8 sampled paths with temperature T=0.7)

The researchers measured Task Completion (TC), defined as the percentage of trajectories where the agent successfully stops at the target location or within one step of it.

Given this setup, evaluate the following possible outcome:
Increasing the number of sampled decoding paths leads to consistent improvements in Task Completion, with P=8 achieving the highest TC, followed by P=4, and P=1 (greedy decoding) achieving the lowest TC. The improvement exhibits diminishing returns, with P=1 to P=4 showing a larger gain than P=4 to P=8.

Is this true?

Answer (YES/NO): NO